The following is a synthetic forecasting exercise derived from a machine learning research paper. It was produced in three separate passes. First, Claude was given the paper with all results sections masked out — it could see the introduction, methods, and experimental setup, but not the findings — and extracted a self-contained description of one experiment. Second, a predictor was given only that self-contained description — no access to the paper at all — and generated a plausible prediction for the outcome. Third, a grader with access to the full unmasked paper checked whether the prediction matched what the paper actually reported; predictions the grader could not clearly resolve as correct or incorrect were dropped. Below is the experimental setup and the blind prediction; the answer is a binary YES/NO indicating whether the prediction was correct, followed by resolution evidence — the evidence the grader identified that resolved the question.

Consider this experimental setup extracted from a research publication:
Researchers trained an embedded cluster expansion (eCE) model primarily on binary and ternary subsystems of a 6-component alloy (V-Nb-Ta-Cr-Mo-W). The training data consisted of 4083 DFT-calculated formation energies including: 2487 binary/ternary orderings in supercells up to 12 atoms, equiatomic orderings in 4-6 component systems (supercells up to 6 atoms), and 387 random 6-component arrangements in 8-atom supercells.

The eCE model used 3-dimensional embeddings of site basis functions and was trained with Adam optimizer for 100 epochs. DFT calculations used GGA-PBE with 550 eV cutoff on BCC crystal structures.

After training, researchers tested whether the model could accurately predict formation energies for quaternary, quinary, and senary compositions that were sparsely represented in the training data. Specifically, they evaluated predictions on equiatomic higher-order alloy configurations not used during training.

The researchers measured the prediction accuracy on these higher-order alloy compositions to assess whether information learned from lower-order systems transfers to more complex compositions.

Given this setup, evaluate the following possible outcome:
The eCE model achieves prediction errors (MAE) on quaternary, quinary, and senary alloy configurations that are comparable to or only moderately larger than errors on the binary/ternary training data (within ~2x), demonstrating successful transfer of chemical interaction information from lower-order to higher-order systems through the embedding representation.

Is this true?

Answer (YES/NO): YES